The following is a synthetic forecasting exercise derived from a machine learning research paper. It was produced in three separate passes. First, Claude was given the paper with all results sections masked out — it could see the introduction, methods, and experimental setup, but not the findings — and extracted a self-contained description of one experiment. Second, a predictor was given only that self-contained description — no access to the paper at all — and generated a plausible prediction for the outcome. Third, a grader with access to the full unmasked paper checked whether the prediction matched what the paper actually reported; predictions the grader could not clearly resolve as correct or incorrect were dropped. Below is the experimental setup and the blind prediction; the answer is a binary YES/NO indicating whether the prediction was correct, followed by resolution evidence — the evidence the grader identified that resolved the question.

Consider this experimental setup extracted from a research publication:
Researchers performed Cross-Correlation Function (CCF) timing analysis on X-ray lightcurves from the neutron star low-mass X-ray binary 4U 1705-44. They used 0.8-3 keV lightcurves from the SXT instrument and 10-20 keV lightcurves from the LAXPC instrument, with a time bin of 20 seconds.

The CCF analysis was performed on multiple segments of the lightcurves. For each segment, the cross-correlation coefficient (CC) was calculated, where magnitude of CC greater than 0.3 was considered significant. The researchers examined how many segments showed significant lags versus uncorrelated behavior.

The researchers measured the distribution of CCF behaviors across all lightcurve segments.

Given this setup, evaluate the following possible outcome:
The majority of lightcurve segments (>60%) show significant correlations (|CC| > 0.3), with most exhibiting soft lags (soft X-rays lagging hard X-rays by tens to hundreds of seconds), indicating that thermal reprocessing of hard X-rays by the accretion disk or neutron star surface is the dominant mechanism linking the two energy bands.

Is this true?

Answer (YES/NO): NO